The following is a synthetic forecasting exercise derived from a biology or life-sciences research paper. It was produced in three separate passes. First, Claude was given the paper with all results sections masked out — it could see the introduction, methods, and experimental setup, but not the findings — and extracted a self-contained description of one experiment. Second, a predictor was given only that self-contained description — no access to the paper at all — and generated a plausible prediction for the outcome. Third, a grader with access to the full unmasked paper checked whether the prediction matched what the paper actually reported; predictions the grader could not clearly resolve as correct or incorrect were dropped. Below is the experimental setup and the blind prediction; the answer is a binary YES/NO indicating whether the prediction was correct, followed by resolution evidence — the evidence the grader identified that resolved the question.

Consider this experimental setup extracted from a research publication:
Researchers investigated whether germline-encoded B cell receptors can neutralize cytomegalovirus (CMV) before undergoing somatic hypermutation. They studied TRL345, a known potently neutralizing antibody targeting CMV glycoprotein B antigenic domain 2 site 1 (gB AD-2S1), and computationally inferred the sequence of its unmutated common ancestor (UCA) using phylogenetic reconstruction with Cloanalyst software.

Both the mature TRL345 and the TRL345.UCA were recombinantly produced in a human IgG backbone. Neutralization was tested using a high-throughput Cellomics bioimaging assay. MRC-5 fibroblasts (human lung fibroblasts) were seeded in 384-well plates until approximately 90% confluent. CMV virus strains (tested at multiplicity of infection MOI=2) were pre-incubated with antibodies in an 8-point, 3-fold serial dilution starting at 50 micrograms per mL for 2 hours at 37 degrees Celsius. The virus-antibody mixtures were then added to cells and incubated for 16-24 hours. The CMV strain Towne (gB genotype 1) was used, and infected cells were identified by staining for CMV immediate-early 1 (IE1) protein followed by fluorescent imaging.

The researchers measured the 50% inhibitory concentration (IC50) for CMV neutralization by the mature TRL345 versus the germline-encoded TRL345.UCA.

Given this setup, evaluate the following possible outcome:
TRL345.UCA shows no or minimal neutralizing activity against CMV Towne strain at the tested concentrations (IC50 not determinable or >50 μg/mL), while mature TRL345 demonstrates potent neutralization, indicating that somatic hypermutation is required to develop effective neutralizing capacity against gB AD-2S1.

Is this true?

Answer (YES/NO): YES